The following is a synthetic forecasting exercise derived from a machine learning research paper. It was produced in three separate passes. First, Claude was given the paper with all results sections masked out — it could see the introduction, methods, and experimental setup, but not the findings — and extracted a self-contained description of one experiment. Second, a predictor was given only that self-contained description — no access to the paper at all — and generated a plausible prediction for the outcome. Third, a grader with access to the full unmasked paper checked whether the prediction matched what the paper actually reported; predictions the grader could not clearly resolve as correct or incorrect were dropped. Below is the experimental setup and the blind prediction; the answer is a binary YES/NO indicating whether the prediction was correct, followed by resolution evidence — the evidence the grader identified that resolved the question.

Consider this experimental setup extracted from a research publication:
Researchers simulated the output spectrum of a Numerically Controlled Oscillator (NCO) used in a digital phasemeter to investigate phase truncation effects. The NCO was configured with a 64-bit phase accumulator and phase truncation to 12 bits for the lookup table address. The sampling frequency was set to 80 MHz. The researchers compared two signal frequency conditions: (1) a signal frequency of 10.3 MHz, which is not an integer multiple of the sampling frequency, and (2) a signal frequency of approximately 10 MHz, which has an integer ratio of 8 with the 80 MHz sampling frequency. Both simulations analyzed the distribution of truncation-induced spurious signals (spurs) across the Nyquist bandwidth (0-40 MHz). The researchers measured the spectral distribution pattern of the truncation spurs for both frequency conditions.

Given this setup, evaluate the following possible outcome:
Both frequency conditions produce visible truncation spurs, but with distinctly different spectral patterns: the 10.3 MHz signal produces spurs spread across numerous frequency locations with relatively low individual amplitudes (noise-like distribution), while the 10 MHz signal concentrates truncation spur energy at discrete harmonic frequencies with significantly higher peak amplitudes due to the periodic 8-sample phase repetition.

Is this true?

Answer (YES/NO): YES